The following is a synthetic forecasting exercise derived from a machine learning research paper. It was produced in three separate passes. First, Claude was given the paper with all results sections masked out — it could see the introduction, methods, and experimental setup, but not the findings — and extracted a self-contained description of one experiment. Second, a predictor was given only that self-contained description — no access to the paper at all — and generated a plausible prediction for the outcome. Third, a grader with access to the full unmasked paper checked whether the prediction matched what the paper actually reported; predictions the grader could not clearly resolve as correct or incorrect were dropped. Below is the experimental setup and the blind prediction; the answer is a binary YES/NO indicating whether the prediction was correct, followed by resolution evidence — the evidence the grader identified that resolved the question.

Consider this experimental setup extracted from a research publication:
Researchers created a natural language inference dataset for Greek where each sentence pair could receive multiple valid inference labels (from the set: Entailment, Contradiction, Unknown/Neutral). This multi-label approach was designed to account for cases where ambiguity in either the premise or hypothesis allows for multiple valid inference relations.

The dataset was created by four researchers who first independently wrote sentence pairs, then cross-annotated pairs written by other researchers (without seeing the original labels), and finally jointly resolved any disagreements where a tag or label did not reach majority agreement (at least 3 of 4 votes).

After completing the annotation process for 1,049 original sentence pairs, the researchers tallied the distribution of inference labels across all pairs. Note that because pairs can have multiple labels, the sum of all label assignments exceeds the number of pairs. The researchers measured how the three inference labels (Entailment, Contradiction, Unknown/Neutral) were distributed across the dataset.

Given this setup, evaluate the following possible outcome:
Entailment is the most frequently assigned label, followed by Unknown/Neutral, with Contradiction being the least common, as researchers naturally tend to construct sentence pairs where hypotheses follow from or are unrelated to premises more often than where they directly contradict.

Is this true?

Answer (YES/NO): NO